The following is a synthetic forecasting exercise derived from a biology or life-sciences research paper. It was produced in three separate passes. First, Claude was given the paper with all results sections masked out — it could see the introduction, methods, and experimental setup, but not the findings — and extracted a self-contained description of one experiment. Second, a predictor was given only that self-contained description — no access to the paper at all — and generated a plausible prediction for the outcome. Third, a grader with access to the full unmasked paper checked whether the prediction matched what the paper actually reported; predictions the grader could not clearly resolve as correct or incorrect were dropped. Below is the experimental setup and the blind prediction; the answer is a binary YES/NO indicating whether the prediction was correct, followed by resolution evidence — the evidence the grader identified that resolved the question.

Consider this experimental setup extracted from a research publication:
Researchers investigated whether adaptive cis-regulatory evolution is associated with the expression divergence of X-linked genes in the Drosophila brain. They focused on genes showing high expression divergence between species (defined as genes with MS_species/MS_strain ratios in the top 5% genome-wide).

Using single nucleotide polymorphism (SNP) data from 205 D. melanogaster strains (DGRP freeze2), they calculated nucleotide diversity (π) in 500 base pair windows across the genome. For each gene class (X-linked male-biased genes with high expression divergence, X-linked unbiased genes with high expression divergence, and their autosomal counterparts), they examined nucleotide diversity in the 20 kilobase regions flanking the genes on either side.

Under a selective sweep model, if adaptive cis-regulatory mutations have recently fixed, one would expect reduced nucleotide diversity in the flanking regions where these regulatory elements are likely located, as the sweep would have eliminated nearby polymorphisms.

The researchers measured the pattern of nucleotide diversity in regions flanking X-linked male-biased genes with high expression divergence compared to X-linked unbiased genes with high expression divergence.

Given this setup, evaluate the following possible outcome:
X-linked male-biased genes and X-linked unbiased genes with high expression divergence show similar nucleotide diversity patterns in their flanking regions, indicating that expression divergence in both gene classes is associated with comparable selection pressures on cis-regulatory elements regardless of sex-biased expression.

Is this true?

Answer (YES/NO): NO